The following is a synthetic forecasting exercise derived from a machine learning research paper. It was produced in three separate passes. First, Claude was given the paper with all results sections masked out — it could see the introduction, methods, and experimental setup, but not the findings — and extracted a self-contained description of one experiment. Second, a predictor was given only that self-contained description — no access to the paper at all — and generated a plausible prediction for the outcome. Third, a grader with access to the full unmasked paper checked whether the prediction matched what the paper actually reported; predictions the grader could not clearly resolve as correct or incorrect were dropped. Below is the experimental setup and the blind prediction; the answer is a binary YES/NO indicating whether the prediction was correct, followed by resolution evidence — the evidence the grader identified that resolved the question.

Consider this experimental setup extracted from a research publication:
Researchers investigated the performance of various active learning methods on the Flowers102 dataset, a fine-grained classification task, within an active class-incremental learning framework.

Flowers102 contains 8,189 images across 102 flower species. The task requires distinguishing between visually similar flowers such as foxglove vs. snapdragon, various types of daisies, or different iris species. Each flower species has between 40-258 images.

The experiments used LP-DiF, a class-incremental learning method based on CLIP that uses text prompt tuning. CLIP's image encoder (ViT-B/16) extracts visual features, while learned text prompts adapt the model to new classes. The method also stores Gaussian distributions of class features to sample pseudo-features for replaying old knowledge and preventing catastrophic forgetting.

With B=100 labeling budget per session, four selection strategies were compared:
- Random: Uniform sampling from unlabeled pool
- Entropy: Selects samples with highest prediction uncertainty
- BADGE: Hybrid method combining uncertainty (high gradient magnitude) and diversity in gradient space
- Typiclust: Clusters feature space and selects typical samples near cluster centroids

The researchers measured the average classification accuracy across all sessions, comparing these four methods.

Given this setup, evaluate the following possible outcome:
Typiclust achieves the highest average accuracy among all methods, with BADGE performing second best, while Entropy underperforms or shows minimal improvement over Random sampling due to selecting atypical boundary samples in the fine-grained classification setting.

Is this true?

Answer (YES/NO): YES